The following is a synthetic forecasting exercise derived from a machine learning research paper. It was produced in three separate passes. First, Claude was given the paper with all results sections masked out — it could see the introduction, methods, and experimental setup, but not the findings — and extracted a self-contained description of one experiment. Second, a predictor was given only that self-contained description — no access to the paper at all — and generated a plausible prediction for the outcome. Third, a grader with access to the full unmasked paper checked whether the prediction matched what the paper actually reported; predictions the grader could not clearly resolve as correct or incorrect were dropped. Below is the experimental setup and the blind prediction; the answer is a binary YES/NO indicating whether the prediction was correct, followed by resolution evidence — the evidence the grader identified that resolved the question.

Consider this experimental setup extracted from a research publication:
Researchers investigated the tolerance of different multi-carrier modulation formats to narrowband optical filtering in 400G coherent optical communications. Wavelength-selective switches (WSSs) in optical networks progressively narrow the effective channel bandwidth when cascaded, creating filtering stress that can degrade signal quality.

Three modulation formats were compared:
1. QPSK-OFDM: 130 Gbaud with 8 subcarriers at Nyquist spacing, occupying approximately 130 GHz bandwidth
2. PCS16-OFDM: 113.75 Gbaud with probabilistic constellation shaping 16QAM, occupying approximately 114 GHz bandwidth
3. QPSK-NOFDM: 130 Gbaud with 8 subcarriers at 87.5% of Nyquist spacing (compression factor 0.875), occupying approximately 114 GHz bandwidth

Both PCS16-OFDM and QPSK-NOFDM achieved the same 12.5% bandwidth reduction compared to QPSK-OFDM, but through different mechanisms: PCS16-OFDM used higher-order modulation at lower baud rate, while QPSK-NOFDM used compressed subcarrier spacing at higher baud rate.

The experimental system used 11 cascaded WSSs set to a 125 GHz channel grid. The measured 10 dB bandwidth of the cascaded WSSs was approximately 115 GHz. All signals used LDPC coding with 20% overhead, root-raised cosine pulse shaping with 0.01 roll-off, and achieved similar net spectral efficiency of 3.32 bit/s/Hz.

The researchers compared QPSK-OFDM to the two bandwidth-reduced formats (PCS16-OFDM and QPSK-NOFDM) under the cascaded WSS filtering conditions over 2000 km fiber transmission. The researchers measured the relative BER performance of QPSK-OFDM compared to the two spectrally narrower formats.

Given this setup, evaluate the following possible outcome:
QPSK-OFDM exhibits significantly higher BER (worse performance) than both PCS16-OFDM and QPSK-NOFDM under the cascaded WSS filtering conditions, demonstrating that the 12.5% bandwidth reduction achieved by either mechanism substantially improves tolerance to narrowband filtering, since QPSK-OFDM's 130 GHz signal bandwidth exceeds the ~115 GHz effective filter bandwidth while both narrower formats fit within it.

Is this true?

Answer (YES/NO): YES